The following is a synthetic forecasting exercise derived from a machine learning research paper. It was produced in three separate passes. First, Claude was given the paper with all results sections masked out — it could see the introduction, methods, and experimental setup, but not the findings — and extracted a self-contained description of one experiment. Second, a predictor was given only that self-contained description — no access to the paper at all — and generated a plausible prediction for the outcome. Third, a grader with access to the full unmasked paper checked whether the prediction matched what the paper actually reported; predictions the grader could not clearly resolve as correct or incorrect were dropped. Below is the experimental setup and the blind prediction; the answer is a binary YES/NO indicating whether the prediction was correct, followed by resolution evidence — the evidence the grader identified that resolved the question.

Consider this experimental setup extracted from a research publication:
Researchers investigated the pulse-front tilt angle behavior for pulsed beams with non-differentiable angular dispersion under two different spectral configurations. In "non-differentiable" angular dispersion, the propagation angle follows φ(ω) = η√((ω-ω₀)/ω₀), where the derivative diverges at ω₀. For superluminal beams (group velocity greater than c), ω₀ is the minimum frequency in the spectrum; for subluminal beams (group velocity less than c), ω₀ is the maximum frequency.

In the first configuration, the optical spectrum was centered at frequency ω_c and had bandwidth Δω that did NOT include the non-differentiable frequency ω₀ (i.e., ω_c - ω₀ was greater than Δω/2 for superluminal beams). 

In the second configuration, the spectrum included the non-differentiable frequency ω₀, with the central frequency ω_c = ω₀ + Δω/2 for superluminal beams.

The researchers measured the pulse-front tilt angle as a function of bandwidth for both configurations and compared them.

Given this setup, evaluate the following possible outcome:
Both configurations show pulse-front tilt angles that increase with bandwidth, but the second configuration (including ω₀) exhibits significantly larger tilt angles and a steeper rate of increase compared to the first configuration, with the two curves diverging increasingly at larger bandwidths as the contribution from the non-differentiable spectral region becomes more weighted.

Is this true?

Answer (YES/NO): NO